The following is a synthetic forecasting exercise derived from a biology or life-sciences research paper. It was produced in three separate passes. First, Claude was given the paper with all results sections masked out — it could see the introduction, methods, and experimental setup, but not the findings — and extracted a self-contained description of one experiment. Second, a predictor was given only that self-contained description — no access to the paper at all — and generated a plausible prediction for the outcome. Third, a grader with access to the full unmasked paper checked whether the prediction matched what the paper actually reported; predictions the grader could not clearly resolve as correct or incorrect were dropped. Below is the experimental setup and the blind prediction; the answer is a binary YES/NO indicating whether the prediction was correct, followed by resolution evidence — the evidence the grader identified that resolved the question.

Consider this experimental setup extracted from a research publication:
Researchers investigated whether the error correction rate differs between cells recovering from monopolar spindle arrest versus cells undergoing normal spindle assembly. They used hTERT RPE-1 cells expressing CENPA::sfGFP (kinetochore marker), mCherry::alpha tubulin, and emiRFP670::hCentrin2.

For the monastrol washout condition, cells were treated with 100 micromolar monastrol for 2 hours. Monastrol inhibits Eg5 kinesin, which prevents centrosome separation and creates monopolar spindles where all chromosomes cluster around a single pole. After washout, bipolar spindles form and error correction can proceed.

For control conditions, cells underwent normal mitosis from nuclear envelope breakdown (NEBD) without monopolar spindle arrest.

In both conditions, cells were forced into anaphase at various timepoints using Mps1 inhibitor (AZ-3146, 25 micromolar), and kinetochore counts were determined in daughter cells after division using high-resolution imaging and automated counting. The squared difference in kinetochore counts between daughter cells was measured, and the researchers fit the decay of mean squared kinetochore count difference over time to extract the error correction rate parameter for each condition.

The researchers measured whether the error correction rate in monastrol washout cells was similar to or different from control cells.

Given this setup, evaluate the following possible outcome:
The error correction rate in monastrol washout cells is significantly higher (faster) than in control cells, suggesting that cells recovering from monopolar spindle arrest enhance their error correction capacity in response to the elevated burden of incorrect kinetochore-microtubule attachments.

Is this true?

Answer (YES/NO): NO